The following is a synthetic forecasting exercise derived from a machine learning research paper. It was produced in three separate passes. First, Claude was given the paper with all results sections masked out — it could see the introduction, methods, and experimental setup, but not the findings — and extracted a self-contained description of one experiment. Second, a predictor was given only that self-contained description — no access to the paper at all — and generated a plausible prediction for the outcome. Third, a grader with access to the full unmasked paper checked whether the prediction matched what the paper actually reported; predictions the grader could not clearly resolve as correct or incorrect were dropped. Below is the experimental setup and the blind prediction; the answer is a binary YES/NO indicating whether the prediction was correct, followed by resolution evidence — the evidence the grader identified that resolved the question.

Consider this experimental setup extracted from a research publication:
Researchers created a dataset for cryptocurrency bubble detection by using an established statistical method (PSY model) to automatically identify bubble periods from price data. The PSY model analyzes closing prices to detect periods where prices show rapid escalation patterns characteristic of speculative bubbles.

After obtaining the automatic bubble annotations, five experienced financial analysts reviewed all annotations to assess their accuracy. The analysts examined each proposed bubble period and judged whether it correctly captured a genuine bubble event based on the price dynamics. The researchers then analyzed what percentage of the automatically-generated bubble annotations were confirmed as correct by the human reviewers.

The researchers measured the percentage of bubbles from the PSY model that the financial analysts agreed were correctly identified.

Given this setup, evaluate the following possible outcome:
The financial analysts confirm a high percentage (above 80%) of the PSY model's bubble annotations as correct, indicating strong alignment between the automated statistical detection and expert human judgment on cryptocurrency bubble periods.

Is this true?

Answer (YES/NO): YES